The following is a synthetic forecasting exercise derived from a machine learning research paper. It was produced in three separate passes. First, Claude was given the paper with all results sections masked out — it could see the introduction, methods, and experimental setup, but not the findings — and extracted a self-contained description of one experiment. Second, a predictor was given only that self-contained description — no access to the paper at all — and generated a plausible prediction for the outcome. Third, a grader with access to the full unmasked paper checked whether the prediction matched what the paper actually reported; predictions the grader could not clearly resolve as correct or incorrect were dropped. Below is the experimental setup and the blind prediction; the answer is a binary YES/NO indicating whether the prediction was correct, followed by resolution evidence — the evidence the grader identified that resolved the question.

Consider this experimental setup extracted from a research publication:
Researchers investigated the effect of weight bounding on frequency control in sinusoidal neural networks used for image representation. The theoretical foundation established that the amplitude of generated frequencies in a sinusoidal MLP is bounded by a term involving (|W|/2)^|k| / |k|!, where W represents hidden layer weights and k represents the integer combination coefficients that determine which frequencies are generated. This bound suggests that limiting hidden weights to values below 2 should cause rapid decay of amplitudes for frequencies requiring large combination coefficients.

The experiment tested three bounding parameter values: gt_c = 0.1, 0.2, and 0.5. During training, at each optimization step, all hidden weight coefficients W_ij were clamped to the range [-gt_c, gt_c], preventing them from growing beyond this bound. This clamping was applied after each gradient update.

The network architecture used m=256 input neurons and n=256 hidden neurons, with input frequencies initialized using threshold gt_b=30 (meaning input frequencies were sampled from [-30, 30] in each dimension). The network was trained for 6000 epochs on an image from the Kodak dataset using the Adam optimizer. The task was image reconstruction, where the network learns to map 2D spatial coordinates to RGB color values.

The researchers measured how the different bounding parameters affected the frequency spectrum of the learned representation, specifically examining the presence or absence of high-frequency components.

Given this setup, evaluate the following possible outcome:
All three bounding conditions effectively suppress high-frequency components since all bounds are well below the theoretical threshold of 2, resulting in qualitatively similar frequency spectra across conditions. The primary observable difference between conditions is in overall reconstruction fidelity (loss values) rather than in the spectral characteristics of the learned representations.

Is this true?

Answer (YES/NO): NO